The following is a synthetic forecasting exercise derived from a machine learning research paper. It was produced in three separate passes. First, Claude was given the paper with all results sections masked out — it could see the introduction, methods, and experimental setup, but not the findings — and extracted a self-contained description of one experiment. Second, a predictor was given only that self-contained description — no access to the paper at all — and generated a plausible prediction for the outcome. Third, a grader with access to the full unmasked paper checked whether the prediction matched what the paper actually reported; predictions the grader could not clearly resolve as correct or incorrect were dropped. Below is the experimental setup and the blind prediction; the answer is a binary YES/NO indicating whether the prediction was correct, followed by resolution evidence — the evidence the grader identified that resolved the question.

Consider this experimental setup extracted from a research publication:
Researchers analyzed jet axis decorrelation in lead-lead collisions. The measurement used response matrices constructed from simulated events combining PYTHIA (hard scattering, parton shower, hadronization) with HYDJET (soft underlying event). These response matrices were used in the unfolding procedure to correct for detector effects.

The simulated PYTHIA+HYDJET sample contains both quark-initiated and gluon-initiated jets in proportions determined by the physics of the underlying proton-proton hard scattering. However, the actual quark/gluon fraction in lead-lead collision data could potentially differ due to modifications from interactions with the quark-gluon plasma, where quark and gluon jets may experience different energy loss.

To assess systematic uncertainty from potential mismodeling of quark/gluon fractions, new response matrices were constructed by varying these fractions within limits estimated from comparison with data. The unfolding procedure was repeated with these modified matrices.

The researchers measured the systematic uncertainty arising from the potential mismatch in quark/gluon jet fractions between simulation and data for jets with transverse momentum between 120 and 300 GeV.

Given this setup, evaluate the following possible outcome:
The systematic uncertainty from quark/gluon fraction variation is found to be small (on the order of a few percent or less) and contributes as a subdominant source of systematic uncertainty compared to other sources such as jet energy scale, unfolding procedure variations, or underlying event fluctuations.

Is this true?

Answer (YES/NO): YES